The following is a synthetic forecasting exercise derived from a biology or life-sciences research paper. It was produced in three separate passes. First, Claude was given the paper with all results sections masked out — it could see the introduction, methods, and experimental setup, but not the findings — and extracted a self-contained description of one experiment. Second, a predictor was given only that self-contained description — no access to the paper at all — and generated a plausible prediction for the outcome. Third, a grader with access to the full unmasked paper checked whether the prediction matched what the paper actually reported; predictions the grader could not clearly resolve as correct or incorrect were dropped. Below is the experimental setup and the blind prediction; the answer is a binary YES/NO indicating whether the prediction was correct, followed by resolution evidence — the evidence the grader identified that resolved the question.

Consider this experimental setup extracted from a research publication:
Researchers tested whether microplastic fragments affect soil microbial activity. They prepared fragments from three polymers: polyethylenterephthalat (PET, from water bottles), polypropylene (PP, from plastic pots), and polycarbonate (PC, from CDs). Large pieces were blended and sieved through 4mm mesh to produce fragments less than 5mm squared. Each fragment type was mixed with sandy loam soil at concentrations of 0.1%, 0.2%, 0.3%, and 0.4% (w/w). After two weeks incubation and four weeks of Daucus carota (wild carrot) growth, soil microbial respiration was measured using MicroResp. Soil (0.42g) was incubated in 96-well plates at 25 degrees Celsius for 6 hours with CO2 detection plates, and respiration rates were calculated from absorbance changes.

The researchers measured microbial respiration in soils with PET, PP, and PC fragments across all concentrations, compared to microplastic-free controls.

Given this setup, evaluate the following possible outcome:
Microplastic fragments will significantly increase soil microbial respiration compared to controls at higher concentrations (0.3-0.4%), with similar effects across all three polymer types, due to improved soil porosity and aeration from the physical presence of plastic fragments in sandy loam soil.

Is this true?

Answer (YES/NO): NO